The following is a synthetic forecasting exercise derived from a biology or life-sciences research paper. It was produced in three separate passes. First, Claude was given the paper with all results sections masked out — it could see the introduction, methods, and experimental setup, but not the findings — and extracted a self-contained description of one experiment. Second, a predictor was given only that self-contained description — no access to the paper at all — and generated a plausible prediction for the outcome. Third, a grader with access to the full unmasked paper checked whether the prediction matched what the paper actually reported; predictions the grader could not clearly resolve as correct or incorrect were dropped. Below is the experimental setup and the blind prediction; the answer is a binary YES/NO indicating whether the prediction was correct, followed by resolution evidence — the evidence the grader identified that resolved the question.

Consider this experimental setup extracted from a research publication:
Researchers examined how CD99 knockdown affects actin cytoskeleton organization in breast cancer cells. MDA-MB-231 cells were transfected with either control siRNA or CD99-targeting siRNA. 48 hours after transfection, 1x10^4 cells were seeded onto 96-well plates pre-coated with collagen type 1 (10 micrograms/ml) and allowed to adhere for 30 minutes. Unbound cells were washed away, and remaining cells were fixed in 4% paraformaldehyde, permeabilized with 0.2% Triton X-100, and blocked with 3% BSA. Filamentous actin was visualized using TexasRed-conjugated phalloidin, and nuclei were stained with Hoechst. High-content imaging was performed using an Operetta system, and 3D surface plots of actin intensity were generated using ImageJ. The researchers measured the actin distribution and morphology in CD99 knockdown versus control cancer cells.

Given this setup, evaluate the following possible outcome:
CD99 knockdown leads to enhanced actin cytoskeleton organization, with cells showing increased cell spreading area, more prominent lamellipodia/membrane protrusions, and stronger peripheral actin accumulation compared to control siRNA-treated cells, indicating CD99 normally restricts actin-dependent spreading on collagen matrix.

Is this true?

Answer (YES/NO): YES